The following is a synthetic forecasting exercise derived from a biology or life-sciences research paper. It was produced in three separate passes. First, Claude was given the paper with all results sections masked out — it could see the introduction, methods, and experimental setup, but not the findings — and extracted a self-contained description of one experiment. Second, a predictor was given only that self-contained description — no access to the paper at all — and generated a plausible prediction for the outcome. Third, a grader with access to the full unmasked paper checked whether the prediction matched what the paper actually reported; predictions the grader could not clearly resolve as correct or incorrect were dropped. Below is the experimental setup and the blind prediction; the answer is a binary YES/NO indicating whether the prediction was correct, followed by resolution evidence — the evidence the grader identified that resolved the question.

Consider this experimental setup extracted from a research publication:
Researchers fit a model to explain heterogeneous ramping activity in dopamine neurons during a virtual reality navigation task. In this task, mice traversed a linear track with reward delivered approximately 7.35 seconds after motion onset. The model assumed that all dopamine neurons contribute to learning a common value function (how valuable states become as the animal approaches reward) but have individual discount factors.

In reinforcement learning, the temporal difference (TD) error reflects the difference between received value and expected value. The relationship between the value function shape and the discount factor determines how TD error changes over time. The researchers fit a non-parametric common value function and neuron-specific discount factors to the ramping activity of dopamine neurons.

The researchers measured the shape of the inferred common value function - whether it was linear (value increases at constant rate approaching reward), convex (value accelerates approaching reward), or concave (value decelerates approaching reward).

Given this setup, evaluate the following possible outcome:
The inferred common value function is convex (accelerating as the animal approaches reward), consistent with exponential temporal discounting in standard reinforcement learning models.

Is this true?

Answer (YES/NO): YES